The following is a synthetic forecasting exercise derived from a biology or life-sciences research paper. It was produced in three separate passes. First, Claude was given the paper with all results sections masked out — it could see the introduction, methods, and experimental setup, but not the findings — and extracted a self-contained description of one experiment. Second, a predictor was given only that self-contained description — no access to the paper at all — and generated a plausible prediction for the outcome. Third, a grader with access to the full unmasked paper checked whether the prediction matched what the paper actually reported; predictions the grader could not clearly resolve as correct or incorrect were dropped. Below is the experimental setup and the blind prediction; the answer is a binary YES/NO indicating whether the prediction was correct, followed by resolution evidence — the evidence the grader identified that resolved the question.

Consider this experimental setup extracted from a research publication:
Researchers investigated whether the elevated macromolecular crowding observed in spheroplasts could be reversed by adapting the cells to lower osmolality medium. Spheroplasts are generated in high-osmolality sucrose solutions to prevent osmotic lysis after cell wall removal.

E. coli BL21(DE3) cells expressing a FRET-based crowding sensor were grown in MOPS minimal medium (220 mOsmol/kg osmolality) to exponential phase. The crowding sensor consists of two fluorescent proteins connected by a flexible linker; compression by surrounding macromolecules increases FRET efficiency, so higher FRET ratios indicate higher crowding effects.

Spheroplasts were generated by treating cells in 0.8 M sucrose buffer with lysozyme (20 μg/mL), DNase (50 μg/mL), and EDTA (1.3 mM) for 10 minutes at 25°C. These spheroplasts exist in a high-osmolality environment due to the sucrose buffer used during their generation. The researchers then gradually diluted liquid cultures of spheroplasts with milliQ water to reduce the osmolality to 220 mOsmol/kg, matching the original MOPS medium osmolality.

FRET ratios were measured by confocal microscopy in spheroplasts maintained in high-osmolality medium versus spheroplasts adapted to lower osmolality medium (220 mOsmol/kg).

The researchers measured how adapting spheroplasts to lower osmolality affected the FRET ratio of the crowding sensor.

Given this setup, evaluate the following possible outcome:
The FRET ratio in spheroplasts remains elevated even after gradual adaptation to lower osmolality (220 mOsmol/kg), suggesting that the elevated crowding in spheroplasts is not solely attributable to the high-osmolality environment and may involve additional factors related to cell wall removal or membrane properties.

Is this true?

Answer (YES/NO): YES